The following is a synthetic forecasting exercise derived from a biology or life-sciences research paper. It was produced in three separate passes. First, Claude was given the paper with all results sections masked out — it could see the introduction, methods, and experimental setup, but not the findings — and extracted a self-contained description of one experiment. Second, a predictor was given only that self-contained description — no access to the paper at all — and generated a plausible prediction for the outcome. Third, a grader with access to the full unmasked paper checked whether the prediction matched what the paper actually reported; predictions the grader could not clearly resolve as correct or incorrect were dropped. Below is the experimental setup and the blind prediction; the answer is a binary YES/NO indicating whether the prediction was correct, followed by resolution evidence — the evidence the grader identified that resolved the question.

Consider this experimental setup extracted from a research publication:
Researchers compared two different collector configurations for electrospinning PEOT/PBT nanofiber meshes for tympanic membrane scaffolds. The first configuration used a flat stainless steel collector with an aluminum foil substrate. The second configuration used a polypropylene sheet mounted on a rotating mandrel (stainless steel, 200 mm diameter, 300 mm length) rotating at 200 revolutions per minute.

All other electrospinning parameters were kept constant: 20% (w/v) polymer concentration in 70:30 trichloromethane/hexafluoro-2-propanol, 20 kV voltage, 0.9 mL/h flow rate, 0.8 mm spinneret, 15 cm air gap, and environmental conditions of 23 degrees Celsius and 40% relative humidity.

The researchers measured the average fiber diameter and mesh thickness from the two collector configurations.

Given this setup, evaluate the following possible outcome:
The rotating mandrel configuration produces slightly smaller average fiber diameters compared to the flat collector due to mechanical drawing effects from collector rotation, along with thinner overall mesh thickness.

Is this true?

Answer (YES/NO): NO